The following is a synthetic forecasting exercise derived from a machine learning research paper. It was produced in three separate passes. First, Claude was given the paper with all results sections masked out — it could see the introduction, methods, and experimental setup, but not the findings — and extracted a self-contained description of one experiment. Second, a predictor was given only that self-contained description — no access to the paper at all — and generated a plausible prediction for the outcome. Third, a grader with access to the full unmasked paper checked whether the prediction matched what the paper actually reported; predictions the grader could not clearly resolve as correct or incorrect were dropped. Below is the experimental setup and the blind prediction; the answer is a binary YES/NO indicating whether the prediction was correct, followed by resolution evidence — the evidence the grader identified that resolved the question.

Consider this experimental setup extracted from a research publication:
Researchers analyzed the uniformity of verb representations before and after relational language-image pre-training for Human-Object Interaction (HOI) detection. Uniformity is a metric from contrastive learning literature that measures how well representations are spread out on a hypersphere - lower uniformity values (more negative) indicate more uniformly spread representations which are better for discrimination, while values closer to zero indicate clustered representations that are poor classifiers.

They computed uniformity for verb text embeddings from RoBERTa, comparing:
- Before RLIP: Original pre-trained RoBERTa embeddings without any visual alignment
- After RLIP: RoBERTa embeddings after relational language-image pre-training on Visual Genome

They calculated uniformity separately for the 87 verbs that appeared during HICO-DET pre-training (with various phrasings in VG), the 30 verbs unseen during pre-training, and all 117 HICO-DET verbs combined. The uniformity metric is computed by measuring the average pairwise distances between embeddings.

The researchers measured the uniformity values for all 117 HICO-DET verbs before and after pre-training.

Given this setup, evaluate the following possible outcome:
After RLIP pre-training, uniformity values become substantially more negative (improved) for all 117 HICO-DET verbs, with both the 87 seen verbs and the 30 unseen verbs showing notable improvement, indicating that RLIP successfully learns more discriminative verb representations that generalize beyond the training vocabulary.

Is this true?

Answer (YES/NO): YES